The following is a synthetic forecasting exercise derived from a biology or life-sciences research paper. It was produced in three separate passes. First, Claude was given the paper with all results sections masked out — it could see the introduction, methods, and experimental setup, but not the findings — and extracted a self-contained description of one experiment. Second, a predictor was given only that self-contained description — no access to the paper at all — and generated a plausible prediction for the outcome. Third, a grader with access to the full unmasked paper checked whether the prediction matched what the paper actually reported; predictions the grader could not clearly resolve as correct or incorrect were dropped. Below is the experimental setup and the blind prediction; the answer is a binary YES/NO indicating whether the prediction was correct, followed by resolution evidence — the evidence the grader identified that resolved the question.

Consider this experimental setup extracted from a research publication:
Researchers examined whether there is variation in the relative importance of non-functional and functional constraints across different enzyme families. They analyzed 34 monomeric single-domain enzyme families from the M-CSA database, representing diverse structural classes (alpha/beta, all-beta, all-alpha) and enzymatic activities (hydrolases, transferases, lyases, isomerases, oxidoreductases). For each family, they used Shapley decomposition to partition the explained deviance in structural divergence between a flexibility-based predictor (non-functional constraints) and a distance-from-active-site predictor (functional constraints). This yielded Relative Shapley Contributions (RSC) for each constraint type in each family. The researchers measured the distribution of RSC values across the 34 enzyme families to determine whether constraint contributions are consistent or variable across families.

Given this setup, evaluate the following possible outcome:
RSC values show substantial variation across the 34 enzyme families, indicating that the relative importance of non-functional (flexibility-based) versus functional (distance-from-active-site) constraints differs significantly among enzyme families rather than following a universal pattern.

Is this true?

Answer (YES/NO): YES